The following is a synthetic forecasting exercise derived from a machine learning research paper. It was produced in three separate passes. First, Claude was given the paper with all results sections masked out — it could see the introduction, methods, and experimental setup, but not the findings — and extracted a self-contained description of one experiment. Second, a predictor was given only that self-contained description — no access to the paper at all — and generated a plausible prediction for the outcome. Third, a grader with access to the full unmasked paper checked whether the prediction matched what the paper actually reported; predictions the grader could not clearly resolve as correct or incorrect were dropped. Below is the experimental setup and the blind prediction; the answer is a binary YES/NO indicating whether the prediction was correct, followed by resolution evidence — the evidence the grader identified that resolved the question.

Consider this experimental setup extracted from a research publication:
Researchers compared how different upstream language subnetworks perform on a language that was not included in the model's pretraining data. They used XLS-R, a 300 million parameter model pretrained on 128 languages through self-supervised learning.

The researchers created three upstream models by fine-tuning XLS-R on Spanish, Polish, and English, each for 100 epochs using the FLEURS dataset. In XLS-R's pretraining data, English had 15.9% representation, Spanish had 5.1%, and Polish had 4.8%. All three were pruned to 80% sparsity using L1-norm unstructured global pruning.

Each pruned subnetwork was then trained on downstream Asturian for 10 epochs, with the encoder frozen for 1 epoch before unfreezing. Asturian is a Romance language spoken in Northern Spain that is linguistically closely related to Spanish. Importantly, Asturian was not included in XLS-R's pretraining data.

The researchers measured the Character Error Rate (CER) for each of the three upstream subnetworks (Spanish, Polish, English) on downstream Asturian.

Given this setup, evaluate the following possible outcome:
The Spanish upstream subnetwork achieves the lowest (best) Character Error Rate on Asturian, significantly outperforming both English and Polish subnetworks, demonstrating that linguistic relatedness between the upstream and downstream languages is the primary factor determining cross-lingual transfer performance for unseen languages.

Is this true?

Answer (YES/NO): NO